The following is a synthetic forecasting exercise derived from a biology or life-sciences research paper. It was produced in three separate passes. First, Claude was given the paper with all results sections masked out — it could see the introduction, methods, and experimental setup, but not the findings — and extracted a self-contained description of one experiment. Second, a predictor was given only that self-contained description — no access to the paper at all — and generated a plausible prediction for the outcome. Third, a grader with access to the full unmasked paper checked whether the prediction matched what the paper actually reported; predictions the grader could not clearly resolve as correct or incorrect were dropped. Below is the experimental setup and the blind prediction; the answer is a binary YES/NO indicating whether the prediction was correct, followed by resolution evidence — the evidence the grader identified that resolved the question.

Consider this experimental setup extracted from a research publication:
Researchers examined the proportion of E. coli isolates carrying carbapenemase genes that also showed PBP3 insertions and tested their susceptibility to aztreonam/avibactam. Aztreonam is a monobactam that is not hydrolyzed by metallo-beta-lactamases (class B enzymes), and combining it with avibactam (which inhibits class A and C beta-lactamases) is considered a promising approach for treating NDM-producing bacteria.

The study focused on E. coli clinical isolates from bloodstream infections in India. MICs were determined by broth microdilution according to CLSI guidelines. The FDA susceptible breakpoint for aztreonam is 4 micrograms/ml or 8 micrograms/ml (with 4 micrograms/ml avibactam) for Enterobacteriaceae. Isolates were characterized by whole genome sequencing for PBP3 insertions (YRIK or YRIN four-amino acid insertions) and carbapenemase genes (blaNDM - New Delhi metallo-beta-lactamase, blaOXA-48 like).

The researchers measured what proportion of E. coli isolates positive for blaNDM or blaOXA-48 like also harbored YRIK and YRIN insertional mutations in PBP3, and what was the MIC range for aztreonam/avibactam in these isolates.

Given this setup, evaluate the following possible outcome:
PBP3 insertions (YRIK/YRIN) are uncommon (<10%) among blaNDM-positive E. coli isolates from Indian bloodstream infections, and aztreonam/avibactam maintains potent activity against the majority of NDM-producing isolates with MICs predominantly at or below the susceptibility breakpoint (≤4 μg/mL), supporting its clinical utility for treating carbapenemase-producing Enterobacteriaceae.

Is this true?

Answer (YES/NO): NO